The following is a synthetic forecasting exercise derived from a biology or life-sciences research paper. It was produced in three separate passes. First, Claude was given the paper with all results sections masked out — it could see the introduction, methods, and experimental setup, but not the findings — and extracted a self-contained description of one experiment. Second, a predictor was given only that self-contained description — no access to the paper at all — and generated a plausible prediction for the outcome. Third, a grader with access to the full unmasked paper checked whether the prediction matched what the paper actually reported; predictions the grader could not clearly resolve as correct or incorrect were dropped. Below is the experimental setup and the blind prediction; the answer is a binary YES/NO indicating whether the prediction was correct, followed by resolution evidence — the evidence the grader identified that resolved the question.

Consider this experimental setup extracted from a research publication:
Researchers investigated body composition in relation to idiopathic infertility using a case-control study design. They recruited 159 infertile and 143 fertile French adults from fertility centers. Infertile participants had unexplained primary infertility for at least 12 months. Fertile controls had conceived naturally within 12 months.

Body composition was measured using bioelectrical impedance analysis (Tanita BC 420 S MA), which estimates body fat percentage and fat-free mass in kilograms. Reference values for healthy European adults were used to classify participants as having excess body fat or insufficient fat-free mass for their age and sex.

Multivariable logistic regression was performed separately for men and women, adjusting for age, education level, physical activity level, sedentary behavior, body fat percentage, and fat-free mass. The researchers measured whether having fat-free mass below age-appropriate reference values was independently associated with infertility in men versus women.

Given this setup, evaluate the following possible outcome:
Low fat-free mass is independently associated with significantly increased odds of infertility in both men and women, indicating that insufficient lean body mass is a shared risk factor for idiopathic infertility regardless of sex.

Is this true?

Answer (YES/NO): NO